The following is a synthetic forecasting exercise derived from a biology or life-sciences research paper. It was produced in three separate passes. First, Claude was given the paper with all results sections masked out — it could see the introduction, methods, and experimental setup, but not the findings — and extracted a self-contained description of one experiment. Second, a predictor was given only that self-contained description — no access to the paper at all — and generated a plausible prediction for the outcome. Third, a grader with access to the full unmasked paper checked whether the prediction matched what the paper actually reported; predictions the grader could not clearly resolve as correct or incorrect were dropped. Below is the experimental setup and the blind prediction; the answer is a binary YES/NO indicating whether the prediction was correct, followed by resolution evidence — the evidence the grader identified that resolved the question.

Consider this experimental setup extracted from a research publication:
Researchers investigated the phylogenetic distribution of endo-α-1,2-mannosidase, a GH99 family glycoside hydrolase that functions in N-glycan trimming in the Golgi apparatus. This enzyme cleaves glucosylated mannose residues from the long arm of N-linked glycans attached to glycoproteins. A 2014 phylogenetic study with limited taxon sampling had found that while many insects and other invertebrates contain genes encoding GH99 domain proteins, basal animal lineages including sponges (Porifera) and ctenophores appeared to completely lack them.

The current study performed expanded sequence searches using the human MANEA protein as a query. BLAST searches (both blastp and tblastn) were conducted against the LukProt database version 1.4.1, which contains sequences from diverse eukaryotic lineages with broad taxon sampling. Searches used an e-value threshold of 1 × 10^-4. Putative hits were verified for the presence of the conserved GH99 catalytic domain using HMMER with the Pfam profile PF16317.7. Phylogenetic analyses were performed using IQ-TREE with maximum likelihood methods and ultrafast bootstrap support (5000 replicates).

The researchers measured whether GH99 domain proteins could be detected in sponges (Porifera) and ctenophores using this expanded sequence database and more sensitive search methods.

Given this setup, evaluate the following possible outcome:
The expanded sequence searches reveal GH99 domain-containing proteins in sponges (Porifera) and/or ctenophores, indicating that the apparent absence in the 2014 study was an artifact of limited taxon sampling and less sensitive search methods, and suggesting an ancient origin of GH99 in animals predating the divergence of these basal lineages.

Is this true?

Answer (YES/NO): YES